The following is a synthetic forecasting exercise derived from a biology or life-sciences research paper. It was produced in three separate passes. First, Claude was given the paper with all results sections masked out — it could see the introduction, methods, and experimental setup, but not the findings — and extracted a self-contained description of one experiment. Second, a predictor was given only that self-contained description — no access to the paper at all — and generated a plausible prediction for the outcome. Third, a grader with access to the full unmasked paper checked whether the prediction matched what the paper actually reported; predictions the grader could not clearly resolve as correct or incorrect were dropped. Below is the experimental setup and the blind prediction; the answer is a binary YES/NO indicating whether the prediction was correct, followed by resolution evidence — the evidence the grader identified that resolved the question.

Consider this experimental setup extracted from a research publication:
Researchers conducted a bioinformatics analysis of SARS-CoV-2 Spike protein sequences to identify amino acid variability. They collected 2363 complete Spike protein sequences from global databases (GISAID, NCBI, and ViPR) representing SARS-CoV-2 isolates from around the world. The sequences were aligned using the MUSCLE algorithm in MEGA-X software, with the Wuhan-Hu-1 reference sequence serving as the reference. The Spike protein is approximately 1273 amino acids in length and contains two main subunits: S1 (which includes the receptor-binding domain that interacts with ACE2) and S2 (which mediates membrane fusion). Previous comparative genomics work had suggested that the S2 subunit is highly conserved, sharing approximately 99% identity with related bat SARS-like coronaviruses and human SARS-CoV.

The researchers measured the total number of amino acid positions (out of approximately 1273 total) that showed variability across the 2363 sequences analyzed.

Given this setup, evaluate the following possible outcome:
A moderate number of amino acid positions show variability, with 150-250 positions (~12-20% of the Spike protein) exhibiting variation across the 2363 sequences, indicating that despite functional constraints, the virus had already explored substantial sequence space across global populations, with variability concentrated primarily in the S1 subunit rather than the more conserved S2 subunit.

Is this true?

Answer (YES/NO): NO